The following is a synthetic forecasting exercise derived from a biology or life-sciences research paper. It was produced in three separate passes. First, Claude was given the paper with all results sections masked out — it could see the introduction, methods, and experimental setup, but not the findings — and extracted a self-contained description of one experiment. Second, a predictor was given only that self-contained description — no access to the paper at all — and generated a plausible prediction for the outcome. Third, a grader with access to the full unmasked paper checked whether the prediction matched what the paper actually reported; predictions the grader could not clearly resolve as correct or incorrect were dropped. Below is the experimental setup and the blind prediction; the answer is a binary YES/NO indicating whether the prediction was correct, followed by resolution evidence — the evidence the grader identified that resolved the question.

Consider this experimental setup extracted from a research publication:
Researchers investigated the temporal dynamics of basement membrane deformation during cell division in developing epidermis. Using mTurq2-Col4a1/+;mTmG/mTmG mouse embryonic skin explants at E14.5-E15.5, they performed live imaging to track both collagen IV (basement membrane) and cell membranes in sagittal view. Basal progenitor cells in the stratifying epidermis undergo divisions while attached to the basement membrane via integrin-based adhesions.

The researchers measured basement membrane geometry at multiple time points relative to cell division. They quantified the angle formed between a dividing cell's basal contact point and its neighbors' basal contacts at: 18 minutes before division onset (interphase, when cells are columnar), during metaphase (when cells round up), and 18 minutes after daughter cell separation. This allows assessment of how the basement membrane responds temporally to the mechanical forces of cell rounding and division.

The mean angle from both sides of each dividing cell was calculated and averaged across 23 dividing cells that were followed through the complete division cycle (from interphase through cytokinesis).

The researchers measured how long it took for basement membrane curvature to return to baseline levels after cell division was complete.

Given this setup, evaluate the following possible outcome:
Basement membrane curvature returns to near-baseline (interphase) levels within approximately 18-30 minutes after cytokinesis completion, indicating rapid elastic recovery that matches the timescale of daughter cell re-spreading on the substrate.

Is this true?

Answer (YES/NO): YES